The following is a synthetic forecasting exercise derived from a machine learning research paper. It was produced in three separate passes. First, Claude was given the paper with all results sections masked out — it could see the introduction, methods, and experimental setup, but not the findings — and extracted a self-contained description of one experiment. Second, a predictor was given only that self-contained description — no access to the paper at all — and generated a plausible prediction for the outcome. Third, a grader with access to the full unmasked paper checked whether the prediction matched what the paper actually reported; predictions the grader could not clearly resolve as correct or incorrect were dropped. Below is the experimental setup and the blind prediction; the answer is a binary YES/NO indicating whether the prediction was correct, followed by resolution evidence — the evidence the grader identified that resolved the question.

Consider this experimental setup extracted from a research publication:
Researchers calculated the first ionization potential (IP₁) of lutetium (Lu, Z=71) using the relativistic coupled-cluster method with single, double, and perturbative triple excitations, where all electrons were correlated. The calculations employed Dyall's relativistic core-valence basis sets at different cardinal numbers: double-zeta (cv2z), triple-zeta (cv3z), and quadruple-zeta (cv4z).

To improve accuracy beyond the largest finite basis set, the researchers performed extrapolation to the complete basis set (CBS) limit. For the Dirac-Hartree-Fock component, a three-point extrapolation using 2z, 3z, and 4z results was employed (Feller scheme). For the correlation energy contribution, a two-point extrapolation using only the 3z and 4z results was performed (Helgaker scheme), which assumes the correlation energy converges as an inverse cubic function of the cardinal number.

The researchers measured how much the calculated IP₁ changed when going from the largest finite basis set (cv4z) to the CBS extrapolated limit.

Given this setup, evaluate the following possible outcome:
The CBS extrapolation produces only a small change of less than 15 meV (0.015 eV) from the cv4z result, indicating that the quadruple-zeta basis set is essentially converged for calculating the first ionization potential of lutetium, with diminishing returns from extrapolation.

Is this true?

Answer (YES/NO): NO